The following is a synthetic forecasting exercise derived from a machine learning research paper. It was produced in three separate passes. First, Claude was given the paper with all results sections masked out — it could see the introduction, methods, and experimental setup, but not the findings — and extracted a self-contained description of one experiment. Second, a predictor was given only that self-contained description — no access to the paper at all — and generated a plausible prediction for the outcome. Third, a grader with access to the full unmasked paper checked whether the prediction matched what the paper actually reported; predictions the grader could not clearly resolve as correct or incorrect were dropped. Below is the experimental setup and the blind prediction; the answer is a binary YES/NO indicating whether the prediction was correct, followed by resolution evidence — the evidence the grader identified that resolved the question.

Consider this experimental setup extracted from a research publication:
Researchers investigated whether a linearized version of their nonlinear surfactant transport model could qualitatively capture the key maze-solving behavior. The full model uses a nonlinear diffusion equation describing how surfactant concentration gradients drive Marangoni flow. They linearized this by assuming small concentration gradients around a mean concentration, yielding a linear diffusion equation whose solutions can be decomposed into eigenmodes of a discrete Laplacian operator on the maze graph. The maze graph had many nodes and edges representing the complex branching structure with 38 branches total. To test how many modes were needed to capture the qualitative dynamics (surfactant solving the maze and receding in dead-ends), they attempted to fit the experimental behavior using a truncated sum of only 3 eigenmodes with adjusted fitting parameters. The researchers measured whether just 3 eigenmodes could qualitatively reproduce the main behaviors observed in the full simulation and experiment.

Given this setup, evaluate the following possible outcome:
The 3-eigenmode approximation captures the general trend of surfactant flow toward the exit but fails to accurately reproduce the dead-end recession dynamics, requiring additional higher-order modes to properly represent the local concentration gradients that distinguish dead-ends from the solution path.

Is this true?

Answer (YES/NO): NO